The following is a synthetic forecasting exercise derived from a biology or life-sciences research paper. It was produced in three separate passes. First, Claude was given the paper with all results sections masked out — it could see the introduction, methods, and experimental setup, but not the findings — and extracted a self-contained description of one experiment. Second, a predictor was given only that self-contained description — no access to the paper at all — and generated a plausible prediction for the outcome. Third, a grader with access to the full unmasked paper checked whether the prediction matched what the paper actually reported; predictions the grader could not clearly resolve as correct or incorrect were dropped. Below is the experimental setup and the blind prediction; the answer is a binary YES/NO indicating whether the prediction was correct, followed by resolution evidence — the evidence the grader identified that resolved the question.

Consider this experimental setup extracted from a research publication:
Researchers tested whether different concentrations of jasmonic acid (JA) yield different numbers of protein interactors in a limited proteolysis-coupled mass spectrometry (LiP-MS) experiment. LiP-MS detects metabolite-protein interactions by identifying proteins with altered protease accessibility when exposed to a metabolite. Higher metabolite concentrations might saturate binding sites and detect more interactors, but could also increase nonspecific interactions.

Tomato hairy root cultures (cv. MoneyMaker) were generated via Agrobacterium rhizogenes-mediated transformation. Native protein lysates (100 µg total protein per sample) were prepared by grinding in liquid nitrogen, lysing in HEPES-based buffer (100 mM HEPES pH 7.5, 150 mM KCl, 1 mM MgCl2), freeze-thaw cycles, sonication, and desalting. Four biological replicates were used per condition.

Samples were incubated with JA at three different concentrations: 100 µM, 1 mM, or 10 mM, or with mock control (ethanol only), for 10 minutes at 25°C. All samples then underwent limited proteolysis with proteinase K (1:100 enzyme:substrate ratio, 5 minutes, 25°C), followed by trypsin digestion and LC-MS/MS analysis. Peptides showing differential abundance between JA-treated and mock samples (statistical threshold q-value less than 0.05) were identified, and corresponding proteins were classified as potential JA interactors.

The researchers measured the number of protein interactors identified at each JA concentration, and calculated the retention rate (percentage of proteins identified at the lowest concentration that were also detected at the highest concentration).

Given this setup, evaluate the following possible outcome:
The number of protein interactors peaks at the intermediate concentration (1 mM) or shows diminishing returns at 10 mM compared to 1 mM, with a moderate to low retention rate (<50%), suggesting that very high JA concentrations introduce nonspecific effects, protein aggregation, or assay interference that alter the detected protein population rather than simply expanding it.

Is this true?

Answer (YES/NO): NO